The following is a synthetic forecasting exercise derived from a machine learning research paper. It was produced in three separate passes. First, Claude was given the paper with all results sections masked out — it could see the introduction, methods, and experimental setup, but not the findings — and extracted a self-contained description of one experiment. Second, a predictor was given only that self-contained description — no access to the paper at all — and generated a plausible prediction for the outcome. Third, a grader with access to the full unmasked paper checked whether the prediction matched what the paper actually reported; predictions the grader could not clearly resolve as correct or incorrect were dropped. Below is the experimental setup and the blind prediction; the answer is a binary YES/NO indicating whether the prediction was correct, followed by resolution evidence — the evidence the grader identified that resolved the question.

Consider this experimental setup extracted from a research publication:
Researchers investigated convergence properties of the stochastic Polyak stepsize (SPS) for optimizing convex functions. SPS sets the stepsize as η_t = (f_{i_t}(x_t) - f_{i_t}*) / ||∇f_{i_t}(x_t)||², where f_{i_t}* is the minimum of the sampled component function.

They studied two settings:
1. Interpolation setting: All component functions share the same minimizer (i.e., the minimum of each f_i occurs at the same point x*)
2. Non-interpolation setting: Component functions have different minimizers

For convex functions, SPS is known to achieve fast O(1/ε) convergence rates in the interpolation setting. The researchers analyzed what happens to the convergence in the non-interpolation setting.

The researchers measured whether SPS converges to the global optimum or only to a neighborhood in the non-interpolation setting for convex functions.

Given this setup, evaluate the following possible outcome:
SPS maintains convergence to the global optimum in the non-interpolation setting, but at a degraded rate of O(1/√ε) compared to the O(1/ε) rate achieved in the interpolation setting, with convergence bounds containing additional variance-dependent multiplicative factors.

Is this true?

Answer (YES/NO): NO